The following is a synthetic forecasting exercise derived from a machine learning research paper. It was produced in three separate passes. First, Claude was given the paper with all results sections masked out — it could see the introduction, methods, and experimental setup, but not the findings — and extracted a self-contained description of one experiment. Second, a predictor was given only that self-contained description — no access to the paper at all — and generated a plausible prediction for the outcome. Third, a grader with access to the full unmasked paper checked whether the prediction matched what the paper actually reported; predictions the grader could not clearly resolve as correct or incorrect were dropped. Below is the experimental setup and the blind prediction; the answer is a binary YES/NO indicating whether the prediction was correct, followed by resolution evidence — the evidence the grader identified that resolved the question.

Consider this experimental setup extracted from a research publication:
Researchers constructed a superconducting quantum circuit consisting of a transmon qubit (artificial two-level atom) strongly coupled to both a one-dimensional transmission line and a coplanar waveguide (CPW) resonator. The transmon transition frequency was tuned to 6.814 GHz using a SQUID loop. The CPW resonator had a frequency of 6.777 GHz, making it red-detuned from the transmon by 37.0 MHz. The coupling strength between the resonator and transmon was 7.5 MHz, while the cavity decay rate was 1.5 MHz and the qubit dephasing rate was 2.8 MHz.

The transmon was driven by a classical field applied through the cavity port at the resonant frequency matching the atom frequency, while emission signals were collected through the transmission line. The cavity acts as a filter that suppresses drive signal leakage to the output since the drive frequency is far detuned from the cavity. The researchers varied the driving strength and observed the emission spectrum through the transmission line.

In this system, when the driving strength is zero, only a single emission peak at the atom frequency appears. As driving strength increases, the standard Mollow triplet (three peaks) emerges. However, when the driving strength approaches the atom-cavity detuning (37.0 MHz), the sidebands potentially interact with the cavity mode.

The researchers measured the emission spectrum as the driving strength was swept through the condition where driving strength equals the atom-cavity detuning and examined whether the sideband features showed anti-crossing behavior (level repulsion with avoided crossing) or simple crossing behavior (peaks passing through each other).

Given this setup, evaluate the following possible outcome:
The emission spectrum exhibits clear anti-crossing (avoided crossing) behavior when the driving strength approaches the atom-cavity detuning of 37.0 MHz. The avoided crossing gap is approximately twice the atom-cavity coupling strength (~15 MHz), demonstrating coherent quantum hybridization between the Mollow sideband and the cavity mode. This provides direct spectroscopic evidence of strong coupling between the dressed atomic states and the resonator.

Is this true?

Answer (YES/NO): NO